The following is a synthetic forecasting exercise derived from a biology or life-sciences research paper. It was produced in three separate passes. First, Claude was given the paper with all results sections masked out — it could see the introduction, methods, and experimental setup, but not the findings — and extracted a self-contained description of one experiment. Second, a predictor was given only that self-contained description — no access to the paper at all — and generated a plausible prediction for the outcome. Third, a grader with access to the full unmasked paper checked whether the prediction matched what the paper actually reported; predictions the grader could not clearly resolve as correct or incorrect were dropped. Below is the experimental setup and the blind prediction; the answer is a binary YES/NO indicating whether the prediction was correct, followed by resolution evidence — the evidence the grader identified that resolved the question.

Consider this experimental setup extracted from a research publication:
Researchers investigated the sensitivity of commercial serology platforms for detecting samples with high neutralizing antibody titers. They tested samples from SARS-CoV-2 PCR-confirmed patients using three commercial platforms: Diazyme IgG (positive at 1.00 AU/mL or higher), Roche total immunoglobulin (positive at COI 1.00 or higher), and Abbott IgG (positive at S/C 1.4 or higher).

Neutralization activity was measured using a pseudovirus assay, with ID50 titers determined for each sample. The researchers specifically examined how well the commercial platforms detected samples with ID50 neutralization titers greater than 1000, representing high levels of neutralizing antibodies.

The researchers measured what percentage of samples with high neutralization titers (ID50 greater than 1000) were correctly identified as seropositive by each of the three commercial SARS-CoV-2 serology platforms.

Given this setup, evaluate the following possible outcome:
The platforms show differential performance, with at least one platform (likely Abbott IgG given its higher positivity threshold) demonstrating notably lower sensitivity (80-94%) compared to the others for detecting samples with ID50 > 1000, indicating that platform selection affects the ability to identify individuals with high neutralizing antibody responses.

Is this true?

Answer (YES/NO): NO